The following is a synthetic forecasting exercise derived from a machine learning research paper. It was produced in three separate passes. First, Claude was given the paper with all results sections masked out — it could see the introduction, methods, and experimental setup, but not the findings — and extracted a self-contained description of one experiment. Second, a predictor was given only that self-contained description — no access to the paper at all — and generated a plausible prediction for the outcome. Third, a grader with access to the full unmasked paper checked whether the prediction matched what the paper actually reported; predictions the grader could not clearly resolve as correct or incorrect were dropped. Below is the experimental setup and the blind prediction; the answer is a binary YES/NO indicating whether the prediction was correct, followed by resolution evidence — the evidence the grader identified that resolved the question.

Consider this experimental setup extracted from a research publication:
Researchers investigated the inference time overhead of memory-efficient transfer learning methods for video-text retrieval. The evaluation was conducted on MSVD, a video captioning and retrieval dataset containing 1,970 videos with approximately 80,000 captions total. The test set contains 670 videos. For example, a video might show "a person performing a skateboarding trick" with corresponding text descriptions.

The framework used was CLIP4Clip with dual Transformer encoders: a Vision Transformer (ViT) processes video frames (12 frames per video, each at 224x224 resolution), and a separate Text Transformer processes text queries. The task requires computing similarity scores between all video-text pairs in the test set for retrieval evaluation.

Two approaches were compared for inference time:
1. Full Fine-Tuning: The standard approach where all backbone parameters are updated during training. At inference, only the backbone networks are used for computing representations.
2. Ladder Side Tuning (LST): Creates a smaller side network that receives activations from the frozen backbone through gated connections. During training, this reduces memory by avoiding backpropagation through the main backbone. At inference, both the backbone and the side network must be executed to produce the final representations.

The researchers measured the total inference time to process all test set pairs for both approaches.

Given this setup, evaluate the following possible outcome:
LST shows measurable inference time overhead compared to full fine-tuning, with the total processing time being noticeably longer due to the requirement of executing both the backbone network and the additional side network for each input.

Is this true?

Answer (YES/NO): YES